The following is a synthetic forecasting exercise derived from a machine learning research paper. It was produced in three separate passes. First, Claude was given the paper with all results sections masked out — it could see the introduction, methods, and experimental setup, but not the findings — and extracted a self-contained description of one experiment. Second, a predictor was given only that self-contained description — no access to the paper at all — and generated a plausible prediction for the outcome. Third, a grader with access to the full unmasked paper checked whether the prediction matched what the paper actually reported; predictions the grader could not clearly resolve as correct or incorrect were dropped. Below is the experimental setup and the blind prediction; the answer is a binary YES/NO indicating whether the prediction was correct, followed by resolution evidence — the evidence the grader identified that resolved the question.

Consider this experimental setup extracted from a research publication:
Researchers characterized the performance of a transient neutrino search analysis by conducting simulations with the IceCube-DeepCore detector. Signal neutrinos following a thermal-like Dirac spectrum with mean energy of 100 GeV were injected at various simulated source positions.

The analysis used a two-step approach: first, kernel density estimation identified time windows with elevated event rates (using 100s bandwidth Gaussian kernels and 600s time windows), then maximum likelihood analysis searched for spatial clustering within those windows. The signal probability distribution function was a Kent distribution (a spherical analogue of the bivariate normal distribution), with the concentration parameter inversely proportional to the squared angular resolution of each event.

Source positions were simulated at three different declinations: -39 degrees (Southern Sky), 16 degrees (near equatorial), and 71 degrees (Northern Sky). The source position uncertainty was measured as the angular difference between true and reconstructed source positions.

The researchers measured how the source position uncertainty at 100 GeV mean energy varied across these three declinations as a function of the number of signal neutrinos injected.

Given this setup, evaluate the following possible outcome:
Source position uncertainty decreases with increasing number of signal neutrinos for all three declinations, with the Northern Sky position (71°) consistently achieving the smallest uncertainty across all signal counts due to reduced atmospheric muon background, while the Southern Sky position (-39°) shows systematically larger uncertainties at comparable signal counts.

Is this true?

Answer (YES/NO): NO